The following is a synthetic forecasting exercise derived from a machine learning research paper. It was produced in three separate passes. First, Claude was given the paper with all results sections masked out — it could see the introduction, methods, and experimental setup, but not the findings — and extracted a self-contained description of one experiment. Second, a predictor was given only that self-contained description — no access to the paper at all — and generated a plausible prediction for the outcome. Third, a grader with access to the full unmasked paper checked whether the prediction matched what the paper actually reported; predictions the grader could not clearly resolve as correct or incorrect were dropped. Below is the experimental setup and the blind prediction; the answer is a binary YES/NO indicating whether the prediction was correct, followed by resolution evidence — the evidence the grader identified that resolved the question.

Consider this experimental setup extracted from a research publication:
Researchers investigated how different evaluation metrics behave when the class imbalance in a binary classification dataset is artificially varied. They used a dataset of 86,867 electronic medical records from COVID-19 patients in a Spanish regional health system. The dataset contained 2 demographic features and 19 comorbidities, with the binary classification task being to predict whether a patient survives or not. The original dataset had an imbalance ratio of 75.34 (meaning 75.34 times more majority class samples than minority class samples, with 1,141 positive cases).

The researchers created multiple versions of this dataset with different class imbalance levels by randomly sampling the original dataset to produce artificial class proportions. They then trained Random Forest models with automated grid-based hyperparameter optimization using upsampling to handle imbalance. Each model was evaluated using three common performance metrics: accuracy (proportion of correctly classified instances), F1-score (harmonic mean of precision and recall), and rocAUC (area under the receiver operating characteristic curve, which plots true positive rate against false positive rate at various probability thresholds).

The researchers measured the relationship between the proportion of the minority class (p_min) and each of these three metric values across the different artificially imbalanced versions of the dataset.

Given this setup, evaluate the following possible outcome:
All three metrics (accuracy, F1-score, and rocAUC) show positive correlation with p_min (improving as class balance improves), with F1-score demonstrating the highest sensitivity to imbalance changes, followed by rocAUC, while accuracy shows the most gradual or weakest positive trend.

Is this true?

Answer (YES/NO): NO